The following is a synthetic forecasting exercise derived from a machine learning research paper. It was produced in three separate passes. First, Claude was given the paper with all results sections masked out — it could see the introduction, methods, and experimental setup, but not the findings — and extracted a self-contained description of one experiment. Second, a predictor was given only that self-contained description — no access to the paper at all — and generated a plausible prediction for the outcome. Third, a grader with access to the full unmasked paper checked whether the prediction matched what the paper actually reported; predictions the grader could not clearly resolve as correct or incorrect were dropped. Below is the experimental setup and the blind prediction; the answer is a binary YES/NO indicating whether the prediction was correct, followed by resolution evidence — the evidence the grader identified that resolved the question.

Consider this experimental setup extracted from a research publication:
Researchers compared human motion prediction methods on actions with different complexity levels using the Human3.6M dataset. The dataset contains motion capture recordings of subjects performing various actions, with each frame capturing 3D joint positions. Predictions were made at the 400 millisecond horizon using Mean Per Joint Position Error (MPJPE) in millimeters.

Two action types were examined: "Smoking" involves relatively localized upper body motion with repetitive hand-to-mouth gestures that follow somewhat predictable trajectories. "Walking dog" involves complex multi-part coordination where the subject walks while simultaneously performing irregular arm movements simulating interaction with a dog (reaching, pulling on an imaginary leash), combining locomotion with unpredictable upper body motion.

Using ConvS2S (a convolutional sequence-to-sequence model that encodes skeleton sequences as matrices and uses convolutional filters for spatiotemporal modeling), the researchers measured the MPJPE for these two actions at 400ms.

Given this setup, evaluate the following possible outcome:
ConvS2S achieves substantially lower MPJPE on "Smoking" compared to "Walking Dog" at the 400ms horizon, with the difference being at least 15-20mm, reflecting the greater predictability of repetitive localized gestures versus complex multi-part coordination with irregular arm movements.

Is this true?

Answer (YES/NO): YES